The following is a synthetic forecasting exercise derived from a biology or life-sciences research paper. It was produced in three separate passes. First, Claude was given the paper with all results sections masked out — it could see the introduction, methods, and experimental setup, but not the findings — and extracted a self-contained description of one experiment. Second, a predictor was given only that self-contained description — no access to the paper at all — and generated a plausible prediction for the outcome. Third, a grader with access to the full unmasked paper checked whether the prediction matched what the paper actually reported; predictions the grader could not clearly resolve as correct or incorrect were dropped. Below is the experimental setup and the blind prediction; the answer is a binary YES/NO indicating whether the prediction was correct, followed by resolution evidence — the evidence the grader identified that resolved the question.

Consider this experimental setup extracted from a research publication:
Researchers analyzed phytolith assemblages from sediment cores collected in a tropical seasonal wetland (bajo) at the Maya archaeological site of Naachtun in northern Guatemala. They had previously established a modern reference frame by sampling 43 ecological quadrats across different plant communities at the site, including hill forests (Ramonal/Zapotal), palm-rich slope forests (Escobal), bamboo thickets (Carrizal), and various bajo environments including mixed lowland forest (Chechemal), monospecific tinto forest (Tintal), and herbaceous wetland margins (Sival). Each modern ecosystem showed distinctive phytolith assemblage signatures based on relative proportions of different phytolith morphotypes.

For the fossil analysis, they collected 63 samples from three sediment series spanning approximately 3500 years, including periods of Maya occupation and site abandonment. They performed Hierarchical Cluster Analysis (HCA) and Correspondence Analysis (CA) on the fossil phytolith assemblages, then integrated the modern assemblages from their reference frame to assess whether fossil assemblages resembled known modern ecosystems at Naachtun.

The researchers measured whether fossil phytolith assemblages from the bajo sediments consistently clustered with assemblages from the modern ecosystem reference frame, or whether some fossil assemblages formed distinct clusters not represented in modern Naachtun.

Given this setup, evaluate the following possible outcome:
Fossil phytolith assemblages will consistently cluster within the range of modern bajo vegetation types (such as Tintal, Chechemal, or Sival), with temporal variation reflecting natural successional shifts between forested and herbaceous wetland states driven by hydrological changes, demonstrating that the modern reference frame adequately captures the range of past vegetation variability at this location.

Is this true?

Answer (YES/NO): NO